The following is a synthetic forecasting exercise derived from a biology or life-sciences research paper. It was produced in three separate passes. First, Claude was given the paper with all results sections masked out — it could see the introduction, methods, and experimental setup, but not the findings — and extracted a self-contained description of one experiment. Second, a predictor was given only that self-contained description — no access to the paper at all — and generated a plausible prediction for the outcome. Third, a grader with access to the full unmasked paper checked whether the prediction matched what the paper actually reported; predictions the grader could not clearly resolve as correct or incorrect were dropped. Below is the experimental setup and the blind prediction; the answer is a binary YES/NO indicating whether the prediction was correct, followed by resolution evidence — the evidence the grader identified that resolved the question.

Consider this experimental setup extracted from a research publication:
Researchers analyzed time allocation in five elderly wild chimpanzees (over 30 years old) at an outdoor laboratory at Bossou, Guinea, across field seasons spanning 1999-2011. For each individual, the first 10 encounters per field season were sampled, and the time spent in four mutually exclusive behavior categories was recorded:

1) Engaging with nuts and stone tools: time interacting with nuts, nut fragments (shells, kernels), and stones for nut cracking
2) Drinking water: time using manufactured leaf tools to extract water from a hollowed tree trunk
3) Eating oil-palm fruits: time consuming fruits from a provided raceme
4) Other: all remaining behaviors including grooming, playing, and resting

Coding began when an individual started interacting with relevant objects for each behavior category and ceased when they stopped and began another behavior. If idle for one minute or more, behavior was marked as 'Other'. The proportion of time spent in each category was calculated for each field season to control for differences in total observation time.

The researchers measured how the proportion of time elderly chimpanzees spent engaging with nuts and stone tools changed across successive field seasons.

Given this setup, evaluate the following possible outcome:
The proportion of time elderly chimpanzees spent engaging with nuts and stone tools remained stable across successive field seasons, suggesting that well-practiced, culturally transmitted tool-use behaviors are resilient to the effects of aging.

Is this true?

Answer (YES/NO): NO